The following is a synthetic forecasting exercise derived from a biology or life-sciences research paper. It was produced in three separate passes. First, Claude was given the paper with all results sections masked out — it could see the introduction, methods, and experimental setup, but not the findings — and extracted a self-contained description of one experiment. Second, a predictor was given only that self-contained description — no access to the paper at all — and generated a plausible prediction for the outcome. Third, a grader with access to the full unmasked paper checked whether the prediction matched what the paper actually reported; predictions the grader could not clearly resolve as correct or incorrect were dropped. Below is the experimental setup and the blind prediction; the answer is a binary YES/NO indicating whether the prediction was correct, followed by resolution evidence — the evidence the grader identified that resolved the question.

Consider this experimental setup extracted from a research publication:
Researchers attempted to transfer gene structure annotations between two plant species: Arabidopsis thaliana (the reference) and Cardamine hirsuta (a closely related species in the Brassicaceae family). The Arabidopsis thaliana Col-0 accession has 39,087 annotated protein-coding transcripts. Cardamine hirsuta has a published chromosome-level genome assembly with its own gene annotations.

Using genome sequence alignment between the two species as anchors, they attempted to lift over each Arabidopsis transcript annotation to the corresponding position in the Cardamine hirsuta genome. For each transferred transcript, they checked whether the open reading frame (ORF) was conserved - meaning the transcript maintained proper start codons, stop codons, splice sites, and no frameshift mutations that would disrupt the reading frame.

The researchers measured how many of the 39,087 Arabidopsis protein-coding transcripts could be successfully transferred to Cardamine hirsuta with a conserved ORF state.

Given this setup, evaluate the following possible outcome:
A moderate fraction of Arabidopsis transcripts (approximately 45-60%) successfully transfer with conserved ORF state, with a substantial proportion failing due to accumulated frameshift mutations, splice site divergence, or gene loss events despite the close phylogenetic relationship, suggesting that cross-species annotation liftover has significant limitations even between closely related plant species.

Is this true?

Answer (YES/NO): NO